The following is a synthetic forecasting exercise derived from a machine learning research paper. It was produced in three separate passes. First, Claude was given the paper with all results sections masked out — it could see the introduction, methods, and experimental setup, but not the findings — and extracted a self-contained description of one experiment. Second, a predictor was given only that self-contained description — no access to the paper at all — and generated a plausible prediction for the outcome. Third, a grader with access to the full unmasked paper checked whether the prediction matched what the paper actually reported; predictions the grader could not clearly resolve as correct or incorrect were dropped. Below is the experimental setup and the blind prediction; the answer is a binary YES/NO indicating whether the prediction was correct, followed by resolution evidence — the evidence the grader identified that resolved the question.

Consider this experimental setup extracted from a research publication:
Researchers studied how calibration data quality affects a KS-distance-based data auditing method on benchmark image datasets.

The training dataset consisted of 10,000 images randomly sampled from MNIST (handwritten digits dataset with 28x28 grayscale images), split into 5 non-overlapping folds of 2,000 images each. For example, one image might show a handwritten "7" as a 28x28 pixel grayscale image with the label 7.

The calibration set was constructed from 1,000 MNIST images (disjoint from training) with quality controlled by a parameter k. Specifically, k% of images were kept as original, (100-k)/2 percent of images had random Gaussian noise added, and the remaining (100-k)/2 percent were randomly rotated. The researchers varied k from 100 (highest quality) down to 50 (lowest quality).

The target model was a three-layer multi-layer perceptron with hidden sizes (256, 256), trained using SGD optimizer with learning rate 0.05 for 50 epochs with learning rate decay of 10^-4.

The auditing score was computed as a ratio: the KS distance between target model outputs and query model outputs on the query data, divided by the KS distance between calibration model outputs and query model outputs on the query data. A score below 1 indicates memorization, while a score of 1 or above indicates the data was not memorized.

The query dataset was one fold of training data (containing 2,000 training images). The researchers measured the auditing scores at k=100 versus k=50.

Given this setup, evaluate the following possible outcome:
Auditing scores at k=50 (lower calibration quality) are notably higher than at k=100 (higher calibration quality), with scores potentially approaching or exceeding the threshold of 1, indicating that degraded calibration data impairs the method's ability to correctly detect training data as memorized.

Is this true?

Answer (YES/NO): YES